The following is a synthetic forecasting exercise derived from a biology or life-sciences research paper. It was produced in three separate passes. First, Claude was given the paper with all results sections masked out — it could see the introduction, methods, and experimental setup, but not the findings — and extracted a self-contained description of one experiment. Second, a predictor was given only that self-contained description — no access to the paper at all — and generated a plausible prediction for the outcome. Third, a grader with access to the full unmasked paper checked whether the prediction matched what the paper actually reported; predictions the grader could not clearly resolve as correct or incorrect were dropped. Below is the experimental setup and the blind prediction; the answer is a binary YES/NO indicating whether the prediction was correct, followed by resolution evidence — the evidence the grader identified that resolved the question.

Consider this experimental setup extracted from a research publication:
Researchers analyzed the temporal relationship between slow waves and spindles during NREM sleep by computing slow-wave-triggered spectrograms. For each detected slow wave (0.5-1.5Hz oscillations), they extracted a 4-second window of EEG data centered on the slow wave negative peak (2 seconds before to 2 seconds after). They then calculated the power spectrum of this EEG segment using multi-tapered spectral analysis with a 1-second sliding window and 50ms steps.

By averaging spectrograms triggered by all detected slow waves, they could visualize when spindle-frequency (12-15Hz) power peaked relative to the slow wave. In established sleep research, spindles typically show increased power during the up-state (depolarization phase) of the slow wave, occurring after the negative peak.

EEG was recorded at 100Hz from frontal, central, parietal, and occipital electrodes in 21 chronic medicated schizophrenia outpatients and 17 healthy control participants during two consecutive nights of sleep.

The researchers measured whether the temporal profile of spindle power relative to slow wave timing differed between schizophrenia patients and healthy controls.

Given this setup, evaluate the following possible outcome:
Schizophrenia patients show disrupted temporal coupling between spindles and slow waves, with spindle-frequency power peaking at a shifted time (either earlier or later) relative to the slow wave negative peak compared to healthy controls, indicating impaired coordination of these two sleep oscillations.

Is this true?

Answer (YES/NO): NO